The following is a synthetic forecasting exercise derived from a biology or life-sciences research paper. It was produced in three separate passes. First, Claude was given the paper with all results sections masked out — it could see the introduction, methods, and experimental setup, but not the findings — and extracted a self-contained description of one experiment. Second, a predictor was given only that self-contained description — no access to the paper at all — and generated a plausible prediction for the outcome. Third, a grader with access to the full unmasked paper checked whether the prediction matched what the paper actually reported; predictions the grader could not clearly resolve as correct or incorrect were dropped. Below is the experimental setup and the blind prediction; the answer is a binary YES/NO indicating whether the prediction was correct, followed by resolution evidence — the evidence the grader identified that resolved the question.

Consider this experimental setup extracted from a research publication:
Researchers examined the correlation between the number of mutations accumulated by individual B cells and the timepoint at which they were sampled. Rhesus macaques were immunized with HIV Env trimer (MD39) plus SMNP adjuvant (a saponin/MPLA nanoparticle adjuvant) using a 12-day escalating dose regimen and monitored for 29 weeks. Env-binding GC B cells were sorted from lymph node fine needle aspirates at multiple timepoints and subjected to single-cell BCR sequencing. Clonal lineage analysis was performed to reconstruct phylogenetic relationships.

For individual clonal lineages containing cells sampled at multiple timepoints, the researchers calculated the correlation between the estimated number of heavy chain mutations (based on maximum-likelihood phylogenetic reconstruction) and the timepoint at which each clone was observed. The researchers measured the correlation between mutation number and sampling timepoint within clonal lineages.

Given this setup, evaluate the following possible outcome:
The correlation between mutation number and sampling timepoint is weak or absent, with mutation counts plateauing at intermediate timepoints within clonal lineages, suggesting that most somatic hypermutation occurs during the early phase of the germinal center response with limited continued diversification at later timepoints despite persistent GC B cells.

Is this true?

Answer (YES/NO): NO